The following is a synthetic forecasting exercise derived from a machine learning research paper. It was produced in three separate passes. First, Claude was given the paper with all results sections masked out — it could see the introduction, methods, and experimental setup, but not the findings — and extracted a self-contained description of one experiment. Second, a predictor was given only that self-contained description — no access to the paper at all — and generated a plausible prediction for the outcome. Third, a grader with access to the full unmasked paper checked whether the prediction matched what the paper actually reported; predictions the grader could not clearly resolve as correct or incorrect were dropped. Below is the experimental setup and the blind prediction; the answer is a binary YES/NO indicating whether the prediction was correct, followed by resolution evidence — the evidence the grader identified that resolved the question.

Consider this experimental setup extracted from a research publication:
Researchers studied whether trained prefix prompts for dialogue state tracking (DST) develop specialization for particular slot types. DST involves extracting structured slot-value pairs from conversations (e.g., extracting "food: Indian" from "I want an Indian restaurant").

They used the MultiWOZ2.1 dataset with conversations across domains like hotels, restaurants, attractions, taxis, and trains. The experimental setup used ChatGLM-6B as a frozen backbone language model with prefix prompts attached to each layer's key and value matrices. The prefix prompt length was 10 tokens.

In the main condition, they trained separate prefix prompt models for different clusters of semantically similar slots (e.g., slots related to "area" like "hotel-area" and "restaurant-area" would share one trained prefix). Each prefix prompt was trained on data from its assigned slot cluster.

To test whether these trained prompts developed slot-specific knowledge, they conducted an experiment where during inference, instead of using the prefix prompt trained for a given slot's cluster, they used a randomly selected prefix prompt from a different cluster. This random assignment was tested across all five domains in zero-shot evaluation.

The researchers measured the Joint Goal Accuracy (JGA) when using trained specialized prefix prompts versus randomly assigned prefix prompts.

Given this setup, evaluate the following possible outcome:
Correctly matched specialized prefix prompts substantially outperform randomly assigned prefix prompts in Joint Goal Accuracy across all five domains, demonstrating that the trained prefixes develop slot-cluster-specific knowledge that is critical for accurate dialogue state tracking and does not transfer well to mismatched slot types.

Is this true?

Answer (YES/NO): YES